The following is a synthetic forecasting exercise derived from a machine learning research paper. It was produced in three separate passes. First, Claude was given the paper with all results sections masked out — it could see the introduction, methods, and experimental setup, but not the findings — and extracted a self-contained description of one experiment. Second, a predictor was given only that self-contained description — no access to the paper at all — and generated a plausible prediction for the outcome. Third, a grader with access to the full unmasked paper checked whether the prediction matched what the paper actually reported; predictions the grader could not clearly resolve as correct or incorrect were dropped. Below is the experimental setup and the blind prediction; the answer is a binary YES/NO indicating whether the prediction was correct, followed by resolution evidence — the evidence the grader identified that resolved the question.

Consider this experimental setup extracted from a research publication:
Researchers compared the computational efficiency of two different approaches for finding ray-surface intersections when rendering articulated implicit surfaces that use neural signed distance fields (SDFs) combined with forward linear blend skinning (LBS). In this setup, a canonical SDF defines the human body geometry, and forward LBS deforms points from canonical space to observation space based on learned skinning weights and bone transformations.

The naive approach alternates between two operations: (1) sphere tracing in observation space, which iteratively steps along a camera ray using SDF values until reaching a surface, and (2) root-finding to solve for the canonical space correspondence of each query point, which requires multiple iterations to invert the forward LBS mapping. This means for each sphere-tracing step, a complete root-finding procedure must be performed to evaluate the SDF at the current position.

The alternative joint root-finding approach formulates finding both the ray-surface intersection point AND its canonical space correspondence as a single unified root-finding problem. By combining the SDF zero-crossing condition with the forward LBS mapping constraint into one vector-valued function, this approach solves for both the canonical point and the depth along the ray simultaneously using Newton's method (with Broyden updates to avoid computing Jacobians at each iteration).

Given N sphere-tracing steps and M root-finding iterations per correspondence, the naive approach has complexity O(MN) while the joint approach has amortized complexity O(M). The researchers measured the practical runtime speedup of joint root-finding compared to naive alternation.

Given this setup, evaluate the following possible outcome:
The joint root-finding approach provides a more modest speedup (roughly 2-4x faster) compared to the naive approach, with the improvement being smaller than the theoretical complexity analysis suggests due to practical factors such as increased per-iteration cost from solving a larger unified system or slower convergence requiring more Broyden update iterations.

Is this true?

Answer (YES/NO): NO